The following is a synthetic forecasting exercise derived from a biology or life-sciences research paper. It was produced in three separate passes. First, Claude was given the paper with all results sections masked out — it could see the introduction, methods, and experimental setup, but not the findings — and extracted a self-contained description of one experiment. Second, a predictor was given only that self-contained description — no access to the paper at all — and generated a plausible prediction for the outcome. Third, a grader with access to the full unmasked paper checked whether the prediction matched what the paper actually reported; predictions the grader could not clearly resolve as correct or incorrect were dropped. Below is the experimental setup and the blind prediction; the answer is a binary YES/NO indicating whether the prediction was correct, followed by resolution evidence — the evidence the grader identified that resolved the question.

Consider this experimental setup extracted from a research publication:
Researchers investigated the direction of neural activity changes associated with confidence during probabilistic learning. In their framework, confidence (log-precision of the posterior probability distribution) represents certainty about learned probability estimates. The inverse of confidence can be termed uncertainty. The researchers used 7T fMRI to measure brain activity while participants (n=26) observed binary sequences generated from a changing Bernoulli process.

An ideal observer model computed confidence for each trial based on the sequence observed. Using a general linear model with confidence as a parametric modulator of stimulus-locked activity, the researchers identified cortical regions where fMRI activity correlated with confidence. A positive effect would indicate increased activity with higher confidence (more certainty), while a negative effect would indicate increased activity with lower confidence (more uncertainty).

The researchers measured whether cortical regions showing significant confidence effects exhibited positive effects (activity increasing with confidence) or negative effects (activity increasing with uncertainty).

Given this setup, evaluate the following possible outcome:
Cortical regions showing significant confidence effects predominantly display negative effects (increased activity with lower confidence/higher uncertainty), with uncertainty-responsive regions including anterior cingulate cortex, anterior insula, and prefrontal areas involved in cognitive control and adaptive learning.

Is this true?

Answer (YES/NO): NO